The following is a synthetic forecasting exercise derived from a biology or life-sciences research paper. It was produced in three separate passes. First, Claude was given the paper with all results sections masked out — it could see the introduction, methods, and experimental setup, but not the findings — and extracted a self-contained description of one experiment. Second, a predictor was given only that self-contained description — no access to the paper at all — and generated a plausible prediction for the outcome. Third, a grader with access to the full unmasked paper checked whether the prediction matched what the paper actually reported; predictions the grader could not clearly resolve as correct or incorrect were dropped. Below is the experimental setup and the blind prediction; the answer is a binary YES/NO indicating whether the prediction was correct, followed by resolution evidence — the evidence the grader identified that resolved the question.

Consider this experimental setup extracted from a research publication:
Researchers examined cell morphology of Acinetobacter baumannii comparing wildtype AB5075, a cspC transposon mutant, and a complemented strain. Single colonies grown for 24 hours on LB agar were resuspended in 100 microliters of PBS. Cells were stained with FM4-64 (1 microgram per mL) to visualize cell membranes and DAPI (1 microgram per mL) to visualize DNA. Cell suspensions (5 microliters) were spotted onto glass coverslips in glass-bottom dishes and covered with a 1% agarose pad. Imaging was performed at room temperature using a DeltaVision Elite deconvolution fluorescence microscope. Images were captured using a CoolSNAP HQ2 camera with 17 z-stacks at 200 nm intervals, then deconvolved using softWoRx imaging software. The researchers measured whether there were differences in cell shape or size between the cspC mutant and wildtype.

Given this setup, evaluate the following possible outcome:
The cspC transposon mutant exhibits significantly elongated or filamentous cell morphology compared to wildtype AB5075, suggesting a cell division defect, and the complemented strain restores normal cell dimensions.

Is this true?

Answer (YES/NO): NO